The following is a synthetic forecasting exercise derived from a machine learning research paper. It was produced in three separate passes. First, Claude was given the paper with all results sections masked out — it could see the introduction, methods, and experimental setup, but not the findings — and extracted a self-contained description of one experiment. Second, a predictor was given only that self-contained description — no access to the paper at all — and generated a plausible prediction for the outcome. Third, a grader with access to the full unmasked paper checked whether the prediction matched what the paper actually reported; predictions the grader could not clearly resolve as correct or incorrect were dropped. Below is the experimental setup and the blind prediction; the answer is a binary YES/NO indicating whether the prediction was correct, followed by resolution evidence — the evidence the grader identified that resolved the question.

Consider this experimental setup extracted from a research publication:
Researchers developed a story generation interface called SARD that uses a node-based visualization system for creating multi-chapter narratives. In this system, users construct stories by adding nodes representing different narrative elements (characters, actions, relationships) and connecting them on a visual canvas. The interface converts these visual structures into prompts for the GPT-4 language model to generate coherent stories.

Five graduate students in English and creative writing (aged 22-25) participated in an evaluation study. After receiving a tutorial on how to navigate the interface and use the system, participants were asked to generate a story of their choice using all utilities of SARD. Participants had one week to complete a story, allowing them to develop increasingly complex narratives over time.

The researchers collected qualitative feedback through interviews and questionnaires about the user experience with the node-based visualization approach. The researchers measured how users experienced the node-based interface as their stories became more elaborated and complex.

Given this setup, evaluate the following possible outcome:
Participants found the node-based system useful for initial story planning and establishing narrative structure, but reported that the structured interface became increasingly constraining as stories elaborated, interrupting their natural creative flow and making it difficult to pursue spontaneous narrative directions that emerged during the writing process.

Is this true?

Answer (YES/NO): NO